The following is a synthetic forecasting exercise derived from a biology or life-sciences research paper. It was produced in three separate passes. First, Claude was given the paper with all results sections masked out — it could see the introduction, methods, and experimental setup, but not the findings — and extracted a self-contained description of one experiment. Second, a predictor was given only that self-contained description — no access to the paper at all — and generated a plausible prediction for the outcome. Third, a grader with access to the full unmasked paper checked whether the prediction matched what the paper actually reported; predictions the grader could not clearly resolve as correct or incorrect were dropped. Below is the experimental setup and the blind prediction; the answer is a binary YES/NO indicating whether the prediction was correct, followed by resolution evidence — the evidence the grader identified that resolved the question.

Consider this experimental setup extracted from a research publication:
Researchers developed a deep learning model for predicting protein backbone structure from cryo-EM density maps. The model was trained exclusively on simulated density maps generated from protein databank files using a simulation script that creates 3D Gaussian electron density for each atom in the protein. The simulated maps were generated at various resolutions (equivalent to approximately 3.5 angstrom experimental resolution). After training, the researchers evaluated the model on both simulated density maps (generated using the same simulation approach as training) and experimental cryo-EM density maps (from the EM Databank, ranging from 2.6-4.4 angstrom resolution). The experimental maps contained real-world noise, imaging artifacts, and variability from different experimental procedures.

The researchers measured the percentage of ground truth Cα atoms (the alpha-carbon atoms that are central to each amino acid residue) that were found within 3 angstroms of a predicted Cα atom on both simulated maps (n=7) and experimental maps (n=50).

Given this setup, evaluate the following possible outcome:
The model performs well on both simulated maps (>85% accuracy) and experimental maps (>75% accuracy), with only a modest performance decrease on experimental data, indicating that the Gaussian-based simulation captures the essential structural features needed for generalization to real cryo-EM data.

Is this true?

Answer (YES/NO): YES